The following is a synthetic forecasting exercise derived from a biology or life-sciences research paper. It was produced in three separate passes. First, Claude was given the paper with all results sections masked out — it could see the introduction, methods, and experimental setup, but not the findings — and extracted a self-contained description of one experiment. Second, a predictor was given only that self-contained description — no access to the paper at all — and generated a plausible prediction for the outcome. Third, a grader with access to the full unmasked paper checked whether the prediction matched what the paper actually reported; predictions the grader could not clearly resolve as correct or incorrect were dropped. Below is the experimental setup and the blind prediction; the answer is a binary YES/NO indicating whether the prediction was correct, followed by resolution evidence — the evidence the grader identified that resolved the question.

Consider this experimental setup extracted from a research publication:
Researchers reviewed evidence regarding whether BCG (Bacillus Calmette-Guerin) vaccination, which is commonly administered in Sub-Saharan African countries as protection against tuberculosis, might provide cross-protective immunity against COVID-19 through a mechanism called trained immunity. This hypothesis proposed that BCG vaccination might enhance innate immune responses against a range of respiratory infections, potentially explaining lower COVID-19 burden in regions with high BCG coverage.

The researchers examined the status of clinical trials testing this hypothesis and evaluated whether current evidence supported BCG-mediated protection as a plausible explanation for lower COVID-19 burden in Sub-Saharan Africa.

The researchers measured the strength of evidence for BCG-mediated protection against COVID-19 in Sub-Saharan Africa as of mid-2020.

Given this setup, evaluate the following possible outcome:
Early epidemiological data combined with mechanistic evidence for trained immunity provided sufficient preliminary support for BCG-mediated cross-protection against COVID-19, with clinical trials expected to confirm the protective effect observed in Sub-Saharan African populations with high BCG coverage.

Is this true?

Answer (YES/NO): NO